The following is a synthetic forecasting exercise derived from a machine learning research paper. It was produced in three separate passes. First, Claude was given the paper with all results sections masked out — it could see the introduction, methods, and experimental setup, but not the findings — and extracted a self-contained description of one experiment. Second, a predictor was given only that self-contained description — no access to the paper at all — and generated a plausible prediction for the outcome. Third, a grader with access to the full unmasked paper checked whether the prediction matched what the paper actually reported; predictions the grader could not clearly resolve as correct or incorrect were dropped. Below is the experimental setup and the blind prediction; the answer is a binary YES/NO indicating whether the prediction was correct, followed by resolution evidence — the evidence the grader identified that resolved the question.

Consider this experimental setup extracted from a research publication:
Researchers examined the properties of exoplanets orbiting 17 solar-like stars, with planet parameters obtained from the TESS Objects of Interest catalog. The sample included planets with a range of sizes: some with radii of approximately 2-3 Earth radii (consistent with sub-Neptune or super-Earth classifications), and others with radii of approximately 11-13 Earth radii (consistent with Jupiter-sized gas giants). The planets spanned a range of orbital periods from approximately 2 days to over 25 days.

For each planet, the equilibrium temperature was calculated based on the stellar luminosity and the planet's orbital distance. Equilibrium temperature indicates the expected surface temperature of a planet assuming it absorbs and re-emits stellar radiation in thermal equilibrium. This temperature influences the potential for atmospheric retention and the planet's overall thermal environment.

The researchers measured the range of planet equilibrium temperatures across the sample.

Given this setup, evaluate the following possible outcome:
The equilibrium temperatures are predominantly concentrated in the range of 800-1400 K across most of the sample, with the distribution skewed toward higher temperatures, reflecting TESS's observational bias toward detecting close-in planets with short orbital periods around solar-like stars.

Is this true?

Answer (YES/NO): NO